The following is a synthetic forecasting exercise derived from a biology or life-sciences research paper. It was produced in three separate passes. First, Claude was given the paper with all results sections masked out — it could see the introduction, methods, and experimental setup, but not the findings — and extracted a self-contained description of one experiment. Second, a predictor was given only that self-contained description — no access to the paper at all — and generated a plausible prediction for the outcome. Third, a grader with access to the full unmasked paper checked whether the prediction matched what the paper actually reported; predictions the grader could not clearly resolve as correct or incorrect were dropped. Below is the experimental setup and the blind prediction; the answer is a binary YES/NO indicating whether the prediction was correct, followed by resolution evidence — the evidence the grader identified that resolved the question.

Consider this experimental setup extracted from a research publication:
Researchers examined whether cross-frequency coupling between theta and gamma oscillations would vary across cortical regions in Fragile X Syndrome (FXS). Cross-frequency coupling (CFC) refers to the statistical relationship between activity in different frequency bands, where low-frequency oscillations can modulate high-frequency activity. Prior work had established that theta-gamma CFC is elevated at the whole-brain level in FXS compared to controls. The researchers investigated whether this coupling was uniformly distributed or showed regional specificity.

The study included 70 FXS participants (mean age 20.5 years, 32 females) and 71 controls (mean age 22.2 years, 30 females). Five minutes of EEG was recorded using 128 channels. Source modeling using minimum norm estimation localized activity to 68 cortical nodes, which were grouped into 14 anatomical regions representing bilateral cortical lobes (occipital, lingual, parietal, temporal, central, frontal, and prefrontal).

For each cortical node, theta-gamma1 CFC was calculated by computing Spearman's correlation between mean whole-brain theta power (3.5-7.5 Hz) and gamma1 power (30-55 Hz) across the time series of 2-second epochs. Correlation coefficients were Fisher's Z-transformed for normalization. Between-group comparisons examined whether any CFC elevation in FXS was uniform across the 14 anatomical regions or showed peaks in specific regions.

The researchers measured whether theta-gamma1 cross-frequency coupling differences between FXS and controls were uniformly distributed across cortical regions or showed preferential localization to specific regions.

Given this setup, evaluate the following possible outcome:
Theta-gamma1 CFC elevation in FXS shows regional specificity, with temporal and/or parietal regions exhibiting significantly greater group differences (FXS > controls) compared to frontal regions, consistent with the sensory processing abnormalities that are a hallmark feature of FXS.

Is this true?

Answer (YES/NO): YES